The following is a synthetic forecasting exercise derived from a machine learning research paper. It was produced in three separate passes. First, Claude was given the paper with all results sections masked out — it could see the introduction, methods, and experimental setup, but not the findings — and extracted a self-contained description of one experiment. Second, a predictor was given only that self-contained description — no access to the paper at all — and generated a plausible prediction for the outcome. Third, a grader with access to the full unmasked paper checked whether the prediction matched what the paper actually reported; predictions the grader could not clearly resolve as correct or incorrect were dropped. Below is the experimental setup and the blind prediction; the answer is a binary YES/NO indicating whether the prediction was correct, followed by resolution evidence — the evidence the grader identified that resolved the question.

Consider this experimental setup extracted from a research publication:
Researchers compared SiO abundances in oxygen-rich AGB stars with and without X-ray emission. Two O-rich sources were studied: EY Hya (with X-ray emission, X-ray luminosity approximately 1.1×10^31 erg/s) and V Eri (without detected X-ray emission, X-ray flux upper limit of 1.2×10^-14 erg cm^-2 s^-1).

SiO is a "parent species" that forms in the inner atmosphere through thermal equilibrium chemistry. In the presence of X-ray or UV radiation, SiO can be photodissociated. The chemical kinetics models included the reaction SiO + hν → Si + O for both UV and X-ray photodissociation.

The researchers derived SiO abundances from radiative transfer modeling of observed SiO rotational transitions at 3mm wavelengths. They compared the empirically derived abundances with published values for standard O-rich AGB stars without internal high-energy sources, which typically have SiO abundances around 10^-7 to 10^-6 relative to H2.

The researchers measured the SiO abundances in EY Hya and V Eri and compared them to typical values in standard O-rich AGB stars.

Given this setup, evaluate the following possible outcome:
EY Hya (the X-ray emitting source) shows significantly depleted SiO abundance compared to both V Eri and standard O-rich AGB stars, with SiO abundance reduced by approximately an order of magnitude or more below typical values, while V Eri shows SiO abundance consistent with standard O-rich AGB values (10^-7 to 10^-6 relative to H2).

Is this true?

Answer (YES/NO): NO